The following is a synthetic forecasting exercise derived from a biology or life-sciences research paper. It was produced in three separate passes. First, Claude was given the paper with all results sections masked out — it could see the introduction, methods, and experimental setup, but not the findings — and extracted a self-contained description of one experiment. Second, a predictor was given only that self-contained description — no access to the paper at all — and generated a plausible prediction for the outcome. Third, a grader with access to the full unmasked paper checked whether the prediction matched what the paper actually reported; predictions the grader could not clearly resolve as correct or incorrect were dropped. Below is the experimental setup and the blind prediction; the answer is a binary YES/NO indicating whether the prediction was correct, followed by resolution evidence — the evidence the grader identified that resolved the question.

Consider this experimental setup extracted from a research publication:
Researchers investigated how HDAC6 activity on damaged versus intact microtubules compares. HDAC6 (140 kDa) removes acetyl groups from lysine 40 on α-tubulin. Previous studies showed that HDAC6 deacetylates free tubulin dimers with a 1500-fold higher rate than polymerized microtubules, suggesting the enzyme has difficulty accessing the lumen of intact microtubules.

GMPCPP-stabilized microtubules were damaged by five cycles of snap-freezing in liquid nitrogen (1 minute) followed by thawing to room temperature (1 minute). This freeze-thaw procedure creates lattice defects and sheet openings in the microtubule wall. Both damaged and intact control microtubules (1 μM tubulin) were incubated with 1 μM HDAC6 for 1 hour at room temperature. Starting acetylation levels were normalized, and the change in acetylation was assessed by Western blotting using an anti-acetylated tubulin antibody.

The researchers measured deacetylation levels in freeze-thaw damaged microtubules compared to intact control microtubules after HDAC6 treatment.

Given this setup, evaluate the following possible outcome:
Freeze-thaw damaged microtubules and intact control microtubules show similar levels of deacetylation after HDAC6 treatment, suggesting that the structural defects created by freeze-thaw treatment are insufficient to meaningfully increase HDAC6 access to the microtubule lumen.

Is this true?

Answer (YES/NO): NO